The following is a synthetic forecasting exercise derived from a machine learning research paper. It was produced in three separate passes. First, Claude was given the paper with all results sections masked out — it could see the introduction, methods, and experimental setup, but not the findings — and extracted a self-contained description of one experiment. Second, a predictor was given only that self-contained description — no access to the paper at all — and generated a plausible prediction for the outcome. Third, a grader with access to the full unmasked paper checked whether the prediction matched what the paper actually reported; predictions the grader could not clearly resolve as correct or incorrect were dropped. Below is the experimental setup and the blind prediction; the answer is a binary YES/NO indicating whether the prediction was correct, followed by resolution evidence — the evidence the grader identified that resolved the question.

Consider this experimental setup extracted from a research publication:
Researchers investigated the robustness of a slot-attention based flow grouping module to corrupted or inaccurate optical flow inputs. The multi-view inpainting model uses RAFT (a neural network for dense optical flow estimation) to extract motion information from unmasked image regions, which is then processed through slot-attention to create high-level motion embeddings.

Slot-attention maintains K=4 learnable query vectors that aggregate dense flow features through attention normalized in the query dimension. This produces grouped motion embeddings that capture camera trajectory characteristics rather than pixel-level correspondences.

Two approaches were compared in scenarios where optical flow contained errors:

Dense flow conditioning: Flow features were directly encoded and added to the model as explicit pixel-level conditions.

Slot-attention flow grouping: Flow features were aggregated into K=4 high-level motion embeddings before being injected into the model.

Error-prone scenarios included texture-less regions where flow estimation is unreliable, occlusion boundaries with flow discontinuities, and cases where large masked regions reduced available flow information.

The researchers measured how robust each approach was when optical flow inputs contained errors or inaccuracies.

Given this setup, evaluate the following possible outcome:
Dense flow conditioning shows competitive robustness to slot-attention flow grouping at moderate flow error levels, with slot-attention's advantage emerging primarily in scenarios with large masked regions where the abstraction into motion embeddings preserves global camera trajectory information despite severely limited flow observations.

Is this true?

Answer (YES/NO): NO